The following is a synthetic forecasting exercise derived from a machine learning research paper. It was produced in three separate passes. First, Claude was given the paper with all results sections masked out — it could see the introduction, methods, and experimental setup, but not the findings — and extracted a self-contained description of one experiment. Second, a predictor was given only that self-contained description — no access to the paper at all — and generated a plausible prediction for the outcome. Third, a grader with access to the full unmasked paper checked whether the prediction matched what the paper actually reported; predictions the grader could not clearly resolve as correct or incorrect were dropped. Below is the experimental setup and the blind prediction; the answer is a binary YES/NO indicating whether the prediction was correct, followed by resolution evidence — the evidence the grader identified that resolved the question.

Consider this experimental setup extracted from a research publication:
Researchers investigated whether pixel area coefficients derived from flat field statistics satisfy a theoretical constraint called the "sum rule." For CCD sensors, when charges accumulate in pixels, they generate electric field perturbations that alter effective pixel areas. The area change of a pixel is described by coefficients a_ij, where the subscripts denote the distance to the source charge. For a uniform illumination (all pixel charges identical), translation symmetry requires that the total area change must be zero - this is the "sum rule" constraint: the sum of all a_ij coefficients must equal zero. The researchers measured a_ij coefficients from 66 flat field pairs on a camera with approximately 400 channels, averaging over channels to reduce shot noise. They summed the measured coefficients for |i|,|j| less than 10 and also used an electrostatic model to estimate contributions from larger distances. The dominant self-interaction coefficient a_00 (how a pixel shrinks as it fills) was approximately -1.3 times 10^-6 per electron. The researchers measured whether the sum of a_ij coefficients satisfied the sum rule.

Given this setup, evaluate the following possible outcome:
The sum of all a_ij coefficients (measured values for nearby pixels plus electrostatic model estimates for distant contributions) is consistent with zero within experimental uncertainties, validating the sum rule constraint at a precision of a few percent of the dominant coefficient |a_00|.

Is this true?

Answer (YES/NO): NO